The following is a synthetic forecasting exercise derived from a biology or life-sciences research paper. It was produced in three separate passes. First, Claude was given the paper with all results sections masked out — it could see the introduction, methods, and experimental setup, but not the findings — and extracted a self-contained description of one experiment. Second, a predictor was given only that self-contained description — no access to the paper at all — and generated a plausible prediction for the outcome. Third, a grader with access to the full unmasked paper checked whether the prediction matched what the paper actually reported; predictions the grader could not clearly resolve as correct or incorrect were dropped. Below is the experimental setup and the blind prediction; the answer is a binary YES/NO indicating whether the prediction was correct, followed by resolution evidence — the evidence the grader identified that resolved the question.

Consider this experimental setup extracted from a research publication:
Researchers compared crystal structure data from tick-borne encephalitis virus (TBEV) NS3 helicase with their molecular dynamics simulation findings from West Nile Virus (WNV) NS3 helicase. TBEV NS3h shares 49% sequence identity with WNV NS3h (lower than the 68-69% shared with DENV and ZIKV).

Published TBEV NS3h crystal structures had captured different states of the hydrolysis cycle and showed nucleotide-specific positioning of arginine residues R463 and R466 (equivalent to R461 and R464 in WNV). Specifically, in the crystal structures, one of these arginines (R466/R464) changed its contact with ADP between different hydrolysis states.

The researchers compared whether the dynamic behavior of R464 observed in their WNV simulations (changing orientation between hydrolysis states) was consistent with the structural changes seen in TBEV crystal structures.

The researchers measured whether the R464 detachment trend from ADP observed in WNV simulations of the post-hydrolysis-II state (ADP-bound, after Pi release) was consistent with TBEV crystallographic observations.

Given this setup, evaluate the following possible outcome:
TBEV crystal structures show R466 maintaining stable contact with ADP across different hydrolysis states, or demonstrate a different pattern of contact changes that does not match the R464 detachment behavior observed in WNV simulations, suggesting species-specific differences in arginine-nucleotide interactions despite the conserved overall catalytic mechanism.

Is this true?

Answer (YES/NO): NO